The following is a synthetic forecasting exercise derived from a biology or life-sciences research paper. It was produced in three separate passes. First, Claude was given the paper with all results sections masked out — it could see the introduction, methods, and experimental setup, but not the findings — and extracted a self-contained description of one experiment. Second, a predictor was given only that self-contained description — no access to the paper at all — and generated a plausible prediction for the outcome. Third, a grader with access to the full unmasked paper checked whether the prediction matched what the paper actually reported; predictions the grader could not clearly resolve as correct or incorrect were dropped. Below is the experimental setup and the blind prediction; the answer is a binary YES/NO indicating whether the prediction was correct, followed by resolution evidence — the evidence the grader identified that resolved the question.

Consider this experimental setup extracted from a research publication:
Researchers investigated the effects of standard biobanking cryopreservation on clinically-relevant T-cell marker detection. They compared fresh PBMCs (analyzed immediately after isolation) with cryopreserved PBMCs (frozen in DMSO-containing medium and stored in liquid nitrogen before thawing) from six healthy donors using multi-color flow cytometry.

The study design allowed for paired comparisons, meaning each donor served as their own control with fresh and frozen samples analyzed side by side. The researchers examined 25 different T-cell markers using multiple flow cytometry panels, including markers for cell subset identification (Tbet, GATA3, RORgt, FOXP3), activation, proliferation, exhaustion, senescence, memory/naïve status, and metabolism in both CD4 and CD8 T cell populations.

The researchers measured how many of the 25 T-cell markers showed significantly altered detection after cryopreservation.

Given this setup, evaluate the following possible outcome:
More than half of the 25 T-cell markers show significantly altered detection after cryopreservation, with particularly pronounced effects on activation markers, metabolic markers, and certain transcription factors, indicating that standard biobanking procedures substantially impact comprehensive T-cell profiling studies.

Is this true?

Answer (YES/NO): NO